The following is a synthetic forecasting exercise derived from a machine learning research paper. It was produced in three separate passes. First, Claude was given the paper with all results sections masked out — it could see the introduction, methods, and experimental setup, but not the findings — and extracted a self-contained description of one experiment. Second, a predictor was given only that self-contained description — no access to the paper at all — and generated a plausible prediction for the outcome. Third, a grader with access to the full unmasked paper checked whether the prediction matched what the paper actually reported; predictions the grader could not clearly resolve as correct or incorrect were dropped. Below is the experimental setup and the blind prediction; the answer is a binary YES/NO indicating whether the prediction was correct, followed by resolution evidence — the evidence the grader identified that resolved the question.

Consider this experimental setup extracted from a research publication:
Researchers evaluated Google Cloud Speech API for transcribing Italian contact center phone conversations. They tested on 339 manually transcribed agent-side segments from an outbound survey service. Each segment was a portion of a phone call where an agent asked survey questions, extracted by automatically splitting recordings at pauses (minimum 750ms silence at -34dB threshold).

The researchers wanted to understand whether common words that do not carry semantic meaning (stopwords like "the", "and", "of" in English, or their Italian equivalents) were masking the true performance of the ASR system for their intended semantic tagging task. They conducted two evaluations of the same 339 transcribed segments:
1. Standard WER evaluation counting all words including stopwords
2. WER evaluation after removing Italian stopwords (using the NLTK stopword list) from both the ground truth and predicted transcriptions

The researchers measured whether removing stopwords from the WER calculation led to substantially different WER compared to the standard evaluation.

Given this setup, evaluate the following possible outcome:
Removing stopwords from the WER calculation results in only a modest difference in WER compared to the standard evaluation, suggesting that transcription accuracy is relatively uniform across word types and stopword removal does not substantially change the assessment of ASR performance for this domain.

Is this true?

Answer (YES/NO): YES